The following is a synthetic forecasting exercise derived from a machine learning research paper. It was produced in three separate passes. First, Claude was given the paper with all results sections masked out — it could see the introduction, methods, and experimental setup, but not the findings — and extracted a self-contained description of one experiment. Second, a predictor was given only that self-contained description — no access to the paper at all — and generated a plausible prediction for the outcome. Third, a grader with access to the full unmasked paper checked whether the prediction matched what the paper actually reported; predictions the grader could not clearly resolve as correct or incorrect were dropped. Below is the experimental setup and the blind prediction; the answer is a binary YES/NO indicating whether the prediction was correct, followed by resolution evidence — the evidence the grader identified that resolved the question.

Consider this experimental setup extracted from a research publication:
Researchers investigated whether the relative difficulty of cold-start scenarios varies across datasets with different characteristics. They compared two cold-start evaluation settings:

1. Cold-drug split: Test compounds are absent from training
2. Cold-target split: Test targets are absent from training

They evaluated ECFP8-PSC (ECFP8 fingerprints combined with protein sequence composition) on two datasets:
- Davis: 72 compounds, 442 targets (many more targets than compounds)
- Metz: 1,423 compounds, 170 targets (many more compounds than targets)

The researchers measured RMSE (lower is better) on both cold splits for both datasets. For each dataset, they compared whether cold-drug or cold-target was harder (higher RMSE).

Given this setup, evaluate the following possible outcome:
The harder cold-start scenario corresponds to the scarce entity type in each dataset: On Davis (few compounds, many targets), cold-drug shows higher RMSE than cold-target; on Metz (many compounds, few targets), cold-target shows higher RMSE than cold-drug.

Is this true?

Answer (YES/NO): YES